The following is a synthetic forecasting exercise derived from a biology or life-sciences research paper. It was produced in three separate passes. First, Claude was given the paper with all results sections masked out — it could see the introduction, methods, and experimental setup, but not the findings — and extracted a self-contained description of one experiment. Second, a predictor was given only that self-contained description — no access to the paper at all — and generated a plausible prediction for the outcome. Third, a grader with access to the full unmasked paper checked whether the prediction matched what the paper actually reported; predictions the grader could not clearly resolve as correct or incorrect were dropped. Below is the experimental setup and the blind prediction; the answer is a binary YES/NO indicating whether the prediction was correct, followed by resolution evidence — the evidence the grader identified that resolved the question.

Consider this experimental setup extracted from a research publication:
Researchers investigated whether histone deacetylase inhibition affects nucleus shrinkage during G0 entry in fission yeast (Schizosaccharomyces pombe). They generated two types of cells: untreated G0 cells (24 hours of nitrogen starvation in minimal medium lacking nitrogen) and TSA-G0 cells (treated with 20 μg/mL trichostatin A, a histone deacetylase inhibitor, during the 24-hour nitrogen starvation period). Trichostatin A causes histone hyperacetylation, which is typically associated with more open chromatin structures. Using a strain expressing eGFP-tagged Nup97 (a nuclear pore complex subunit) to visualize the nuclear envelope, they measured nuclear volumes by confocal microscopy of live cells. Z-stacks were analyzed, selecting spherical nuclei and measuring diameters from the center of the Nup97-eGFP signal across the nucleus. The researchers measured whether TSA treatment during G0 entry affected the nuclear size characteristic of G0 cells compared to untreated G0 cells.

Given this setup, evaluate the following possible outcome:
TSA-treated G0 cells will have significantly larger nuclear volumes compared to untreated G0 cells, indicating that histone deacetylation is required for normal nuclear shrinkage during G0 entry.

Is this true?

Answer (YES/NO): YES